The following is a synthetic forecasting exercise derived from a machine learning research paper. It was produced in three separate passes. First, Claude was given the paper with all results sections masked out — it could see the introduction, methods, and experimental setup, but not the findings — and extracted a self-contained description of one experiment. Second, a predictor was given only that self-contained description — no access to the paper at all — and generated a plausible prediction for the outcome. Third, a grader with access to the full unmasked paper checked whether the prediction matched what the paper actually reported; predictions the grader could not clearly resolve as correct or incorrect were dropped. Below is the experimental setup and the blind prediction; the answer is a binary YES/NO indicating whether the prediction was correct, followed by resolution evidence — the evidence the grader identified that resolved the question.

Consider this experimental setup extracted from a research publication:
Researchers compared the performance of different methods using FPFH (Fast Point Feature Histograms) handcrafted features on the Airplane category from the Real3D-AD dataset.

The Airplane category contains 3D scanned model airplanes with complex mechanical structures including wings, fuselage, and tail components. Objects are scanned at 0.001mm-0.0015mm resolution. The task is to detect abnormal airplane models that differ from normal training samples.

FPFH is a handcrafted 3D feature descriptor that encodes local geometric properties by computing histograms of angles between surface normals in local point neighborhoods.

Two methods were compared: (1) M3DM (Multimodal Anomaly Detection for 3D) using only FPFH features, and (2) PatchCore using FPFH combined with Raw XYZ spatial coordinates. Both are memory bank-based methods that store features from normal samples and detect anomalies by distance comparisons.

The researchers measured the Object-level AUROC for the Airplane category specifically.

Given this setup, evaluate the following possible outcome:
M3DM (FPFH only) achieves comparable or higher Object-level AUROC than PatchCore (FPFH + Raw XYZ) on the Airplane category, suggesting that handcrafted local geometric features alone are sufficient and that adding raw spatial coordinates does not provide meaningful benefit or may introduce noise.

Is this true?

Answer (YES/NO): YES